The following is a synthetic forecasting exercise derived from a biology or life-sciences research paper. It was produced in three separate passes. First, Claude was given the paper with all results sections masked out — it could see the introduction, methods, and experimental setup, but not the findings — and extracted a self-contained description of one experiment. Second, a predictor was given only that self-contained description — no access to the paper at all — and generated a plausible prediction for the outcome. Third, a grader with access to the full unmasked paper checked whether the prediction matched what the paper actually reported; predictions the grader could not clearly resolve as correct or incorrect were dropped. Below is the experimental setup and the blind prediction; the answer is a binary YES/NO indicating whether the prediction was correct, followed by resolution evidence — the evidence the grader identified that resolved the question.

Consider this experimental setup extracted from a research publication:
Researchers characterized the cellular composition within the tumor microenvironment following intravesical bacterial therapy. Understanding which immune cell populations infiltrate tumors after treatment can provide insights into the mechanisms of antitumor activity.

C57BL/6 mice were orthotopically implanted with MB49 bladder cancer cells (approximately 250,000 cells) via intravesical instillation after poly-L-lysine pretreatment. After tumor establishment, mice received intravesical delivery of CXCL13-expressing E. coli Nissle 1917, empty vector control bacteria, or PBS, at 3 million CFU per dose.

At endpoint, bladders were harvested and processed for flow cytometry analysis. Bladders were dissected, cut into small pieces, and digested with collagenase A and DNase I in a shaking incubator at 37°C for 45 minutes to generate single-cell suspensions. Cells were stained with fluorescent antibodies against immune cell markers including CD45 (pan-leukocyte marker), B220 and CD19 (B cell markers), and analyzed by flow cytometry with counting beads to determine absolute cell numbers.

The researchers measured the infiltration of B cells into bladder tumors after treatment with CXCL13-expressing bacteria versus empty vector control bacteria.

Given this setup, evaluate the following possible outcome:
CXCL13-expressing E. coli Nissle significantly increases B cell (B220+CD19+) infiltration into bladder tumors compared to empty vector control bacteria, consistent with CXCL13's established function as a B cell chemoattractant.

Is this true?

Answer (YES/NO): YES